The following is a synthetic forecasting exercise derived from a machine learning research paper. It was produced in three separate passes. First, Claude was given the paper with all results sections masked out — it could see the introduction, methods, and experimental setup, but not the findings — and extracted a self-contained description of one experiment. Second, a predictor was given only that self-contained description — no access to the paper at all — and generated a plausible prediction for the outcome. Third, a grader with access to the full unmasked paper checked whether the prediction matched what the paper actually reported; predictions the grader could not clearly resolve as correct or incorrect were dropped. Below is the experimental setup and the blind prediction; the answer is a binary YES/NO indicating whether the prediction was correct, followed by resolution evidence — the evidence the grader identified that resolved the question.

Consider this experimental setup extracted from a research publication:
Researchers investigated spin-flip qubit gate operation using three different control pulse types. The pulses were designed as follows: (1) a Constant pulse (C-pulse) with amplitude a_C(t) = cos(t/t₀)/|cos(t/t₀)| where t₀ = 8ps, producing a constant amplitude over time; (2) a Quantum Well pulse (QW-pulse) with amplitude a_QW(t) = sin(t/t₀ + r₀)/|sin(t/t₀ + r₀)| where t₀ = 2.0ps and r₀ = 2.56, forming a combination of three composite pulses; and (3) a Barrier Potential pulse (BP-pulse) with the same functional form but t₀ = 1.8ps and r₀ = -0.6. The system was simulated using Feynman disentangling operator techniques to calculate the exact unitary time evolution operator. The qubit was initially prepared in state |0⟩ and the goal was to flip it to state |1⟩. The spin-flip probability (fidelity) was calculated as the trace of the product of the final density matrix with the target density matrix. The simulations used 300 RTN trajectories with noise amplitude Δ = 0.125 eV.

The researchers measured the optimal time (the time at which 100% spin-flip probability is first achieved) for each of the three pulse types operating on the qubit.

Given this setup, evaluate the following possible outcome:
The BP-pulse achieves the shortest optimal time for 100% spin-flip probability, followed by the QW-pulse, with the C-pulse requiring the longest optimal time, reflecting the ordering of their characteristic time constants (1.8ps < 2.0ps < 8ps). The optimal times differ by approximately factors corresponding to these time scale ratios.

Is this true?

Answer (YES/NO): NO